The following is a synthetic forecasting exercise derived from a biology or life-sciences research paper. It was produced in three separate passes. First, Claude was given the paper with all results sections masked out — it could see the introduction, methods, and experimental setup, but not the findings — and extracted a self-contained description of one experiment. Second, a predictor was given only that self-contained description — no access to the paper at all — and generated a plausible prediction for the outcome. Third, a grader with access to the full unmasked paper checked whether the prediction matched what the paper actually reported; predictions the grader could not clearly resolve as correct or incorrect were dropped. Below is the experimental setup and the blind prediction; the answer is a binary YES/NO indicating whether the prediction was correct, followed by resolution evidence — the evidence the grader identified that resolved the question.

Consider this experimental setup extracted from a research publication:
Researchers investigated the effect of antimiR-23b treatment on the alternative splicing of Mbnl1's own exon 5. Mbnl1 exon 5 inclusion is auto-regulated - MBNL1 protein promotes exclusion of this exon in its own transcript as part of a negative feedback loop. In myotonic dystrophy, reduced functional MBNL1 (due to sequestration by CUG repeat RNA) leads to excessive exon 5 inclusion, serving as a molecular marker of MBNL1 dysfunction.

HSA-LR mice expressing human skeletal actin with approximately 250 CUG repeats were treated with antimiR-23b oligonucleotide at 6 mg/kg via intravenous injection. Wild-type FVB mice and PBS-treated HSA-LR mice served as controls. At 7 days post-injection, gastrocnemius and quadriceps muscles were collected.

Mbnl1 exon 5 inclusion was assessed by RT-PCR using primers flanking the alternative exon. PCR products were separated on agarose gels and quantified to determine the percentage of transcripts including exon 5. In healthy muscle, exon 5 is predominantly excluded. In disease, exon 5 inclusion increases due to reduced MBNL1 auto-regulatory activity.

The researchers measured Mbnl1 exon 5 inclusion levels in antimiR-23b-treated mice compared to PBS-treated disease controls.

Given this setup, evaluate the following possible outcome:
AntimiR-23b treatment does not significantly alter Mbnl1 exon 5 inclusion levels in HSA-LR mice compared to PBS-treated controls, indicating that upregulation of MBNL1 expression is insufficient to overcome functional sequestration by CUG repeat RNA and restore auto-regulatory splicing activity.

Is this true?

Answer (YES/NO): NO